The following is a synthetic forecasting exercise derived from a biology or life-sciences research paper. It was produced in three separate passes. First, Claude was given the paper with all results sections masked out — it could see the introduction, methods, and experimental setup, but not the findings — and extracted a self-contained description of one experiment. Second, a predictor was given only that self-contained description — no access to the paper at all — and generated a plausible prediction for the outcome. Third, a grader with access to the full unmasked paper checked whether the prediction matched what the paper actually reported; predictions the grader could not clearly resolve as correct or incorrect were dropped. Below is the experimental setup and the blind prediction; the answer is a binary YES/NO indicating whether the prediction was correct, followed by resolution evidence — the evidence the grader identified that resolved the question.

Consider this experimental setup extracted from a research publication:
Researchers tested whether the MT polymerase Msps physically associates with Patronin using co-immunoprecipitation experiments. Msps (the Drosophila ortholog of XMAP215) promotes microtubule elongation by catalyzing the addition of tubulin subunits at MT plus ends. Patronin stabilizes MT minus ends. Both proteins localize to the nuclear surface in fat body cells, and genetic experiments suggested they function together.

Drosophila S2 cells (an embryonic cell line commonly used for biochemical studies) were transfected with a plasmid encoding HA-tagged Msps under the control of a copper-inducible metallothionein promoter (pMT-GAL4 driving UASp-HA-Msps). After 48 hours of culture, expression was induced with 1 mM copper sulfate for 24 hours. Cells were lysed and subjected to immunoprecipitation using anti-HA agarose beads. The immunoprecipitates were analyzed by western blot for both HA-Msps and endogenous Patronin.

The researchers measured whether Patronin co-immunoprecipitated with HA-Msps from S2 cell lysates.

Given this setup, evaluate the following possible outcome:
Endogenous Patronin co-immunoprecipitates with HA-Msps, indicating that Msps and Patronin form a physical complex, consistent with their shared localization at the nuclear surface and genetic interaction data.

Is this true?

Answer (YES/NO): YES